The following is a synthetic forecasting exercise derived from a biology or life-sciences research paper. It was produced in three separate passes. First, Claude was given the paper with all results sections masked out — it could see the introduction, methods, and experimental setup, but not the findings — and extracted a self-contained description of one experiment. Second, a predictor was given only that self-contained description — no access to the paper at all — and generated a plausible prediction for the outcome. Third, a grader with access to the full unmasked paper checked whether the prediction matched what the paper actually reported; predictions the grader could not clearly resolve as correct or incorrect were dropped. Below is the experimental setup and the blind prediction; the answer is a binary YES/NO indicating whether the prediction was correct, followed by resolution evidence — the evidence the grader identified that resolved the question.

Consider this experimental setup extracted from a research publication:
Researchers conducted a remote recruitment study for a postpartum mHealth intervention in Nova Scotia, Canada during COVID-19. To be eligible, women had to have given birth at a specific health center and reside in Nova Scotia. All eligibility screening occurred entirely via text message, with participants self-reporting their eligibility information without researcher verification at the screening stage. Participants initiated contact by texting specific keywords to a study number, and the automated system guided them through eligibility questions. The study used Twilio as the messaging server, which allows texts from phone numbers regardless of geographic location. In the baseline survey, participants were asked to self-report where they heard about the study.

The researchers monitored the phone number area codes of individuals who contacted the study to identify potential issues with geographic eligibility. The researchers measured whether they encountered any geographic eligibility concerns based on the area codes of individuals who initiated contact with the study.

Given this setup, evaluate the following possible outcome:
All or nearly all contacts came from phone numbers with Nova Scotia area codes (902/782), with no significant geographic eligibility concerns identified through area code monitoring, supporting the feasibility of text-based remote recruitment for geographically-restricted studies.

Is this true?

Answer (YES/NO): NO